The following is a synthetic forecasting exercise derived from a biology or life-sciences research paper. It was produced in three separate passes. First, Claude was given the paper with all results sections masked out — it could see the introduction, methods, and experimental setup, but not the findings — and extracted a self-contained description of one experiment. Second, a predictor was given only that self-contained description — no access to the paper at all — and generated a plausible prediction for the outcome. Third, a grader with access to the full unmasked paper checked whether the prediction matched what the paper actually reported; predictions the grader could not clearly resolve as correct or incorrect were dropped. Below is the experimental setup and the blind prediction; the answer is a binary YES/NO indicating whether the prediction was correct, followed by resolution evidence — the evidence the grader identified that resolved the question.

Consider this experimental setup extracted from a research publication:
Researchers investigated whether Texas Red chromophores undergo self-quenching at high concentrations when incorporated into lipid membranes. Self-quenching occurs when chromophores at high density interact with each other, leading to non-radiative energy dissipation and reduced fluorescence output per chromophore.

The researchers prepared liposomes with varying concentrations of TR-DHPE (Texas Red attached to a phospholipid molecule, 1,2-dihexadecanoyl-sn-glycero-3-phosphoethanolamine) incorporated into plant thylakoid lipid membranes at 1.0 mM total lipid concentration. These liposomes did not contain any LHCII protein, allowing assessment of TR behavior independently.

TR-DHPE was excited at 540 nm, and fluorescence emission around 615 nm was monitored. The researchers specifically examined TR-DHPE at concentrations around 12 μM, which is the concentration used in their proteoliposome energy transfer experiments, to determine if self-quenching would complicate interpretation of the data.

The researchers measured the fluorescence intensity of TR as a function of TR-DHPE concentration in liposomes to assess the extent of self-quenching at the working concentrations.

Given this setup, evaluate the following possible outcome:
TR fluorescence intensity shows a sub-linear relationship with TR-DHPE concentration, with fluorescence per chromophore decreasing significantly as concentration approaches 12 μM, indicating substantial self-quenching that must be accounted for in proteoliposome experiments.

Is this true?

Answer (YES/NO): NO